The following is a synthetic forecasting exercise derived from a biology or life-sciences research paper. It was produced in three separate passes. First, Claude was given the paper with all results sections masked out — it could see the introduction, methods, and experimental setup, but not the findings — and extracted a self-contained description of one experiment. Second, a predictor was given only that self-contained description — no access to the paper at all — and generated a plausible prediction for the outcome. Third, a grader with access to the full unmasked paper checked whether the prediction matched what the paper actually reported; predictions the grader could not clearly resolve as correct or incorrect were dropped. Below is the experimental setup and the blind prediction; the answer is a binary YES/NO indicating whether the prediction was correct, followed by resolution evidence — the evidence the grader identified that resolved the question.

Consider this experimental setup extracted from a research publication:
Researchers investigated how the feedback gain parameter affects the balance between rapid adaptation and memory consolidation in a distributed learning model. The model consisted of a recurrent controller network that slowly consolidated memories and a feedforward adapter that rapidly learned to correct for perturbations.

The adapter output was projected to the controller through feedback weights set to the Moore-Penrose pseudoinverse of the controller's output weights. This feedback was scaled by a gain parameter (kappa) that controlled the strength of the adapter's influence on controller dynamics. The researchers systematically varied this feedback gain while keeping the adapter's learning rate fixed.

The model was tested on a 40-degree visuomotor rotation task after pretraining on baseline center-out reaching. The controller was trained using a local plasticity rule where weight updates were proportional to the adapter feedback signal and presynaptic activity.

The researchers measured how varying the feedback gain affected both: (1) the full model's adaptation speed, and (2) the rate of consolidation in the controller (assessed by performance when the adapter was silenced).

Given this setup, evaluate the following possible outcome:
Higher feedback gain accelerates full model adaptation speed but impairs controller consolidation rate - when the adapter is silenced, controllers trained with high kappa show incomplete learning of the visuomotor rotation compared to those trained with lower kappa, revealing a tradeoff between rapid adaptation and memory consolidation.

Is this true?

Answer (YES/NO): NO